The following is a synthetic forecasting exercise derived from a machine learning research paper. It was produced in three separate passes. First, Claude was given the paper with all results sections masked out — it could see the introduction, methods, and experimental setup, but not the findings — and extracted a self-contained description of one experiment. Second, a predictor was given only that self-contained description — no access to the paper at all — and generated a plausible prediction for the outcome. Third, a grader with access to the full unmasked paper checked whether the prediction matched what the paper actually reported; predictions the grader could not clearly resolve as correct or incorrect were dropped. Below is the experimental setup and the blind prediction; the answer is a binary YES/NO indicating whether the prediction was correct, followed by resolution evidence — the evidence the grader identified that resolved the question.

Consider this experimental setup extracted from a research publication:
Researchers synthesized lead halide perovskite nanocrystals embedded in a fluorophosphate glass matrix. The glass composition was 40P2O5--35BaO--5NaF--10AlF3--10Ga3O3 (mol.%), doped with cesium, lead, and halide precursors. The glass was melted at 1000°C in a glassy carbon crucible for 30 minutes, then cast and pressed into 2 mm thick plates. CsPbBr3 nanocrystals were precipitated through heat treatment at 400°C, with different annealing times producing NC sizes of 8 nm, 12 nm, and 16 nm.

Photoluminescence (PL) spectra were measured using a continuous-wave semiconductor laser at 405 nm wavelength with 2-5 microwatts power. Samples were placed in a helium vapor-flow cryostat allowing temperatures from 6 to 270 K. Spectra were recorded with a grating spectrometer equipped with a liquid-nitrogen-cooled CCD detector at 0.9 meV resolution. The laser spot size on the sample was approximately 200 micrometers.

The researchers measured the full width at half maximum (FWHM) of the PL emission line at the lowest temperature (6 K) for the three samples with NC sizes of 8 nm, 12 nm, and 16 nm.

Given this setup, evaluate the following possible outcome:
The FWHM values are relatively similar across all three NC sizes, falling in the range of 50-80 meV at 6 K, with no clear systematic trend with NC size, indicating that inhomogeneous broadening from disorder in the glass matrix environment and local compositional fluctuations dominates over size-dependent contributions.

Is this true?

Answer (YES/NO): NO